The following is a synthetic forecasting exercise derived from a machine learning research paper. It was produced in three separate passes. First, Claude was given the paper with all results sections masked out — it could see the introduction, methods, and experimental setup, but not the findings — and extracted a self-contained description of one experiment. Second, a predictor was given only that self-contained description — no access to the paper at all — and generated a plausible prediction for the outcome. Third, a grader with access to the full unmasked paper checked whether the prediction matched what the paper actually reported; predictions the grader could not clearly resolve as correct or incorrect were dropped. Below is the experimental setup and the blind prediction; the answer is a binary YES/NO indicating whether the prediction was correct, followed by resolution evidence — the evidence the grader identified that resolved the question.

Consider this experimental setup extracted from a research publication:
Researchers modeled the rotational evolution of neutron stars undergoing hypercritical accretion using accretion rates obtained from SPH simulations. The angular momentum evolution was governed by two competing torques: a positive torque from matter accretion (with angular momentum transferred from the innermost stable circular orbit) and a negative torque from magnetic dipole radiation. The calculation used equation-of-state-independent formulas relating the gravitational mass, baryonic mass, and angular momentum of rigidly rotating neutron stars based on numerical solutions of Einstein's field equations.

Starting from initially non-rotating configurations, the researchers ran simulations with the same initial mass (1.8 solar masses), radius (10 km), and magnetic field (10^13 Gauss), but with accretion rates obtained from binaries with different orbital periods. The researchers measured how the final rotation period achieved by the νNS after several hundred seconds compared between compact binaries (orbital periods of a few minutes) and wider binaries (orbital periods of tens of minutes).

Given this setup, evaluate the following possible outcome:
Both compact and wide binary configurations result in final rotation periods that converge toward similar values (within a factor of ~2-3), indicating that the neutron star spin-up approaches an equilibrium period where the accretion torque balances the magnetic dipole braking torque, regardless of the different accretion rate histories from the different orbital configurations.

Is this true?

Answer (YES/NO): NO